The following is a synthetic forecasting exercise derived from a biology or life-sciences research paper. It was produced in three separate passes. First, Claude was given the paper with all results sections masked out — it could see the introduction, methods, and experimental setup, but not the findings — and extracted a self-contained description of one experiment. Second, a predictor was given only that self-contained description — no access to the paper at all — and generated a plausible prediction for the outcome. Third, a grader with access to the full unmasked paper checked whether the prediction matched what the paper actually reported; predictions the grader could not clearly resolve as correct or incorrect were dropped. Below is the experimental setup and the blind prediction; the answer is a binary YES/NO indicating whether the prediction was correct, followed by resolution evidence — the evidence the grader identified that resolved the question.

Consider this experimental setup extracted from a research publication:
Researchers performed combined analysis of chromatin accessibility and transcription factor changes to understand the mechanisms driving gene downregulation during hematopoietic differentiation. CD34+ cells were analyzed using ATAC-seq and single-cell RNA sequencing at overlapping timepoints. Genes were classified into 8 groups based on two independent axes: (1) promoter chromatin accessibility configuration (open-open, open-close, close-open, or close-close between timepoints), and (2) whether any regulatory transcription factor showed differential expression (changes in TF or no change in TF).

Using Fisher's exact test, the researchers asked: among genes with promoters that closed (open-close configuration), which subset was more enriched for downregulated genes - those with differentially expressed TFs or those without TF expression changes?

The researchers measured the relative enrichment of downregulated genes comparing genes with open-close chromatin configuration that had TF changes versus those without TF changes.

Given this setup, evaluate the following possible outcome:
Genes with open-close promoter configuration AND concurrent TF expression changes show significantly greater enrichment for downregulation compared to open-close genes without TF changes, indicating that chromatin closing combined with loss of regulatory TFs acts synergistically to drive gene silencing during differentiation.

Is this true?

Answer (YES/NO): NO